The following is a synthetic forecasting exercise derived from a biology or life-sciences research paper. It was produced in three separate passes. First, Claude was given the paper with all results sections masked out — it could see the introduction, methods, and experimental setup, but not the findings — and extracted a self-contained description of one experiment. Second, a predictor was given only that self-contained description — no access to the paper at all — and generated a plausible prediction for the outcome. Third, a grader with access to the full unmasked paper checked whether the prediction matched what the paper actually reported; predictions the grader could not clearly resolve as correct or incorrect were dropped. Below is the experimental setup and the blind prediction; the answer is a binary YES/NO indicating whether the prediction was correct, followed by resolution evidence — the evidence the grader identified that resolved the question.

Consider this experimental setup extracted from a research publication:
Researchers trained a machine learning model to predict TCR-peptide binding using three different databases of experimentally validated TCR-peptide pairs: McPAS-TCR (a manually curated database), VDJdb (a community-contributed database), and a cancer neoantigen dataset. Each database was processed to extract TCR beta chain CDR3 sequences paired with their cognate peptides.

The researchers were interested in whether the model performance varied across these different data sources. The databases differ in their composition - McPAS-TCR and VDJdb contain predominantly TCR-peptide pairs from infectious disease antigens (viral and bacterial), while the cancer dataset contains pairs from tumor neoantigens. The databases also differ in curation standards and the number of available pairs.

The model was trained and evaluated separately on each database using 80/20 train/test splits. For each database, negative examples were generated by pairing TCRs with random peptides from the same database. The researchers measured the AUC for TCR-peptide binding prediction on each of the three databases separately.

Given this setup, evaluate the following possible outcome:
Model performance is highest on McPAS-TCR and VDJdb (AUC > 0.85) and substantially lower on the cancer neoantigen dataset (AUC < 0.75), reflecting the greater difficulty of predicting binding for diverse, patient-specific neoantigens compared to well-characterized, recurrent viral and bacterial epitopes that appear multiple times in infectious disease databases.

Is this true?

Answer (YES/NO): NO